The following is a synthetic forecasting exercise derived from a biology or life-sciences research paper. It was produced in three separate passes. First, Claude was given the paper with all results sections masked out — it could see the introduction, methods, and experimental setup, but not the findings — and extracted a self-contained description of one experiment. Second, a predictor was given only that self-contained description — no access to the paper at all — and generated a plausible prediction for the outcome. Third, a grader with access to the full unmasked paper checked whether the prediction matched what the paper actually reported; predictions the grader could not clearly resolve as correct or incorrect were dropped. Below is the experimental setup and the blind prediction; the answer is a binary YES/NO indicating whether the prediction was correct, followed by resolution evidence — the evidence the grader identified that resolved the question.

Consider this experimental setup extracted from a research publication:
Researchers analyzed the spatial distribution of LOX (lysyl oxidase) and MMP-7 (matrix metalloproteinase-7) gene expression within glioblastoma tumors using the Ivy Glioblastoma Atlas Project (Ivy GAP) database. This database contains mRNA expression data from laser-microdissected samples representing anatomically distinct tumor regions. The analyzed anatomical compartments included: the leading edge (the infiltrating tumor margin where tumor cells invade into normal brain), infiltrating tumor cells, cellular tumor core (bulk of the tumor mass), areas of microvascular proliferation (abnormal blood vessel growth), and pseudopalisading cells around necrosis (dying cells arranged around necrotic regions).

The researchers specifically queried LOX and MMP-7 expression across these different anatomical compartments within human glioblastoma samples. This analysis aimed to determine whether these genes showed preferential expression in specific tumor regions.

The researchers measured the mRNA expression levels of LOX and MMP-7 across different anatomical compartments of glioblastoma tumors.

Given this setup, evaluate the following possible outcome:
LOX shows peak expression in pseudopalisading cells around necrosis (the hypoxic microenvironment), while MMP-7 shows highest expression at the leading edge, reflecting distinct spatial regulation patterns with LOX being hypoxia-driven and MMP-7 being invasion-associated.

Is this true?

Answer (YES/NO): NO